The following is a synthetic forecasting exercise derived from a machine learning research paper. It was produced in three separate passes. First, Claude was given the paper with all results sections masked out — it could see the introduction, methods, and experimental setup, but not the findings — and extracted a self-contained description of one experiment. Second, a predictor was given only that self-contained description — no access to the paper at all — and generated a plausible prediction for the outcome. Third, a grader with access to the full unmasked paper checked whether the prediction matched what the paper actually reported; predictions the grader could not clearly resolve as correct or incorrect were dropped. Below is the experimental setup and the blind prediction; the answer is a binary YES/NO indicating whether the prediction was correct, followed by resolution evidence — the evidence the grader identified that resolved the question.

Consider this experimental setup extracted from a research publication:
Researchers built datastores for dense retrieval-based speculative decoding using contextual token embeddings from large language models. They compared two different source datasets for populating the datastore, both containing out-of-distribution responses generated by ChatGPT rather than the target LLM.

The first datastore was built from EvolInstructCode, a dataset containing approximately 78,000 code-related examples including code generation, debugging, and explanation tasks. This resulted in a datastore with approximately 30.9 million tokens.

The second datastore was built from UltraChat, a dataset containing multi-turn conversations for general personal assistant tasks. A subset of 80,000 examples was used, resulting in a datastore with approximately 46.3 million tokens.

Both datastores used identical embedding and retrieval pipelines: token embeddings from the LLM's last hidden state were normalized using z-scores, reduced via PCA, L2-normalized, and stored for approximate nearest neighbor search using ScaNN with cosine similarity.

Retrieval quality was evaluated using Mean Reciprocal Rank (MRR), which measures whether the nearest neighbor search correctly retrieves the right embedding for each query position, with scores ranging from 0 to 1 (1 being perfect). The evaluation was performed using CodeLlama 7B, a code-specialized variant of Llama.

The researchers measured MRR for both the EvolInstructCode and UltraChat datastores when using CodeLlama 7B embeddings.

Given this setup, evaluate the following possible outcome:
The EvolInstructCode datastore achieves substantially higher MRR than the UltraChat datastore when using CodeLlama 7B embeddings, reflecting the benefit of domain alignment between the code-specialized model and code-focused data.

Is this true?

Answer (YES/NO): NO